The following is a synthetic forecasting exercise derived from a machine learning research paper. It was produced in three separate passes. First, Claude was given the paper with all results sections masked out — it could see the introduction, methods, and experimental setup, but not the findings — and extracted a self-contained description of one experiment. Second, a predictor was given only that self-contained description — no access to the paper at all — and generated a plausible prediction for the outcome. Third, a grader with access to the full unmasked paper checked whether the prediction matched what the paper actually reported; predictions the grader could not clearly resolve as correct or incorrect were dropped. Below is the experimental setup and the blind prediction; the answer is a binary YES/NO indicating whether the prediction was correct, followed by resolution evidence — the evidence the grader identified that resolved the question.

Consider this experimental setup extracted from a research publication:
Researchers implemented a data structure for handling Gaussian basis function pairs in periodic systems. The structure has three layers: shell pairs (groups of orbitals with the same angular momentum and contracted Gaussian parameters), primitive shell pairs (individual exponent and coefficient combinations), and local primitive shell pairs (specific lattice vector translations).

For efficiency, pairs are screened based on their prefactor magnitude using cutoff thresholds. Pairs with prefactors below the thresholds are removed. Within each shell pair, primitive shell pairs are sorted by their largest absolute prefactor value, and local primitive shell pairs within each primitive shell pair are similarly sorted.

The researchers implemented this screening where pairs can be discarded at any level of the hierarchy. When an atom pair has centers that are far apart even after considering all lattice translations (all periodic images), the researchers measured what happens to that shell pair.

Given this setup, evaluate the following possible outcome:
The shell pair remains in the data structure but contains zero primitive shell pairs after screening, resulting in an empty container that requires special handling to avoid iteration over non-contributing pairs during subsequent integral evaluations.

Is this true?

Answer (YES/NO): NO